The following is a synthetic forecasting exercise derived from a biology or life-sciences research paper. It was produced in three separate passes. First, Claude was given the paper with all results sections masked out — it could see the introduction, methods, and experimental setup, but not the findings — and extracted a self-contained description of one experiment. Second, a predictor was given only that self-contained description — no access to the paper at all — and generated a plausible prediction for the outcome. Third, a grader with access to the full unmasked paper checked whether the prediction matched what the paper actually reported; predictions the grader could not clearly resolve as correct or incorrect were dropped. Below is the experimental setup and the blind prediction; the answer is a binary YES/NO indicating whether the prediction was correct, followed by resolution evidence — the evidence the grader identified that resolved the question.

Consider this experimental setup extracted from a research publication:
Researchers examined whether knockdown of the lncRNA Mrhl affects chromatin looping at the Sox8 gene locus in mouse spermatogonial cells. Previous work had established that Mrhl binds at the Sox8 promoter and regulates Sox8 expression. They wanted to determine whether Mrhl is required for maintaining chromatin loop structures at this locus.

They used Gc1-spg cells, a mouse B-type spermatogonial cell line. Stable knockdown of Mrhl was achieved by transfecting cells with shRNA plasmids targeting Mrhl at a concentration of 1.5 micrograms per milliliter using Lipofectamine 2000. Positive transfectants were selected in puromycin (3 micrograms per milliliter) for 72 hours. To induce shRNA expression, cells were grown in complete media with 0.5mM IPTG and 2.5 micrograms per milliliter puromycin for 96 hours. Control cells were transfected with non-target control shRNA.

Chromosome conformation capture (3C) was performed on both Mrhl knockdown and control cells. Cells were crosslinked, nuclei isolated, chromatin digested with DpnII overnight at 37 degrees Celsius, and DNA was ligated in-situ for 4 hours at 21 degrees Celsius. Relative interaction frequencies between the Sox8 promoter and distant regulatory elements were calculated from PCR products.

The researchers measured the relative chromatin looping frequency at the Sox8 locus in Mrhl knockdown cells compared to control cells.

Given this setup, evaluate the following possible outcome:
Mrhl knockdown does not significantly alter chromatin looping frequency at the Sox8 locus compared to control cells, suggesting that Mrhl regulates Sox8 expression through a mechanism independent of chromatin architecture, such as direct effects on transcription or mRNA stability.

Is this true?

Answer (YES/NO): NO